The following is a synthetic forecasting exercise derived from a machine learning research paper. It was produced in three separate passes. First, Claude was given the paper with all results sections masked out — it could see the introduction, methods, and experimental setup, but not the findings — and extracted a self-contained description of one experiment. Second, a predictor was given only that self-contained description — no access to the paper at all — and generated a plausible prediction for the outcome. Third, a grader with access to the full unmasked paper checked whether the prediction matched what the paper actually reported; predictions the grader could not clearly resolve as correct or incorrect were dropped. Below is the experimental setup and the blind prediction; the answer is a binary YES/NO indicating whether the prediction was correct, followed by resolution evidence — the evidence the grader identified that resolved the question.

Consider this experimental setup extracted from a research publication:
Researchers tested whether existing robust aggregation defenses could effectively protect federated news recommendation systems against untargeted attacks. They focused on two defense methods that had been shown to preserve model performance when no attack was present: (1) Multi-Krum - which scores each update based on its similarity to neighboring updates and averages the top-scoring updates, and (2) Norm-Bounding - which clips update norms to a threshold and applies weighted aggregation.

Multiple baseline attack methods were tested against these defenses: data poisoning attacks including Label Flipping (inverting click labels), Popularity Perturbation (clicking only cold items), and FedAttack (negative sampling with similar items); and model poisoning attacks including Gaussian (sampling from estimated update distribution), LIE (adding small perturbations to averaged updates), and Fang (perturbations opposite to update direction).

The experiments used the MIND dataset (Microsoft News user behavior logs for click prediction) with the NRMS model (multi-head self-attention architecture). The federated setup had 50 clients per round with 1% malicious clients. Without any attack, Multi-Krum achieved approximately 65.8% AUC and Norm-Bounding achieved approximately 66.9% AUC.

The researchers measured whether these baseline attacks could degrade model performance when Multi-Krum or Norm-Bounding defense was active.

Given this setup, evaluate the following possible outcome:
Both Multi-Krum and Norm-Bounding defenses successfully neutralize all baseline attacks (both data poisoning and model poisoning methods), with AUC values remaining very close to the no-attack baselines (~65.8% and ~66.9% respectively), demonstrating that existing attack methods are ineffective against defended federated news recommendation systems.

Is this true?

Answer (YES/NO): NO